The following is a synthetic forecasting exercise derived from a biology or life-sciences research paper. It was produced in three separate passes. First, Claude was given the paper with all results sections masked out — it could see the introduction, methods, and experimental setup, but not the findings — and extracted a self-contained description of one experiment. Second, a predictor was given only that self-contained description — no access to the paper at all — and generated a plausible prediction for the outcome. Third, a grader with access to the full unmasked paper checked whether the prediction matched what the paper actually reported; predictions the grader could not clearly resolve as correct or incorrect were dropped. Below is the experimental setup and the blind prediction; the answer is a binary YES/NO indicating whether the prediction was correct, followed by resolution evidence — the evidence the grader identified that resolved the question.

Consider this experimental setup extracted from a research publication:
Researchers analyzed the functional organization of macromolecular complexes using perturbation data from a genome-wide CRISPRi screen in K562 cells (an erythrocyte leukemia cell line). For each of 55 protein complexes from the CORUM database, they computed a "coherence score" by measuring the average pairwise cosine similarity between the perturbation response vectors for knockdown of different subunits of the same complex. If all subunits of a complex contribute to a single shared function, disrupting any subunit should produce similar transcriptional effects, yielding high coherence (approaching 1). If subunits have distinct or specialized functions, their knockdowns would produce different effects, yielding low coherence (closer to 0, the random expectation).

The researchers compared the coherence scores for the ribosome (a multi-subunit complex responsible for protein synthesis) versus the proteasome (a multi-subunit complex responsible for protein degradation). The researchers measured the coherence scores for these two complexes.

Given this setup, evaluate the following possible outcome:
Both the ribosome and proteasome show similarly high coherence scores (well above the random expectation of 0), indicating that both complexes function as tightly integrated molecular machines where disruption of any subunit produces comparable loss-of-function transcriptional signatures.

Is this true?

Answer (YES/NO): NO